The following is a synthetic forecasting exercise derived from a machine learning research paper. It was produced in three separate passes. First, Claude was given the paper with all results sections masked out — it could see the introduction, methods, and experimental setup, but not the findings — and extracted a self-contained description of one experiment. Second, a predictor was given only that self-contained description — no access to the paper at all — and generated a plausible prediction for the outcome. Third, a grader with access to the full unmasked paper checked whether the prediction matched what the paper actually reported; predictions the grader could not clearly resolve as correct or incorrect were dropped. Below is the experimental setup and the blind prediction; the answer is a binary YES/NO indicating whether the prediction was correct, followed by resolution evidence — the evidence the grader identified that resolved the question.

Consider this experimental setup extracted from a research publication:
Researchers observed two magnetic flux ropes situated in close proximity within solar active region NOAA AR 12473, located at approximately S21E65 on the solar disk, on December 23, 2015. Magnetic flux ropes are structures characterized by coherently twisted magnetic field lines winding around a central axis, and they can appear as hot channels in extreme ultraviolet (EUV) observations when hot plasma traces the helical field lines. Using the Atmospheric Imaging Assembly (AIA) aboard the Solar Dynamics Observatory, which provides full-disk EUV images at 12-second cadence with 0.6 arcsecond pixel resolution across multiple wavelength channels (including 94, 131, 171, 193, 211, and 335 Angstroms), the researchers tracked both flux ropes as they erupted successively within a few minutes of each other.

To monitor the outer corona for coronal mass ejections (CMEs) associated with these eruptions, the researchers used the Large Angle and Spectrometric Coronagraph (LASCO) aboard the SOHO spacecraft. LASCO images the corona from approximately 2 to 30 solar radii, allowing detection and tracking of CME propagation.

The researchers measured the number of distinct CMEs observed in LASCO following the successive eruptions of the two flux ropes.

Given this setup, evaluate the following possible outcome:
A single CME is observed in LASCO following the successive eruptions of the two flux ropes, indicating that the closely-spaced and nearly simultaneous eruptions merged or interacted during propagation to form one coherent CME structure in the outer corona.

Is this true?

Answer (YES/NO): NO